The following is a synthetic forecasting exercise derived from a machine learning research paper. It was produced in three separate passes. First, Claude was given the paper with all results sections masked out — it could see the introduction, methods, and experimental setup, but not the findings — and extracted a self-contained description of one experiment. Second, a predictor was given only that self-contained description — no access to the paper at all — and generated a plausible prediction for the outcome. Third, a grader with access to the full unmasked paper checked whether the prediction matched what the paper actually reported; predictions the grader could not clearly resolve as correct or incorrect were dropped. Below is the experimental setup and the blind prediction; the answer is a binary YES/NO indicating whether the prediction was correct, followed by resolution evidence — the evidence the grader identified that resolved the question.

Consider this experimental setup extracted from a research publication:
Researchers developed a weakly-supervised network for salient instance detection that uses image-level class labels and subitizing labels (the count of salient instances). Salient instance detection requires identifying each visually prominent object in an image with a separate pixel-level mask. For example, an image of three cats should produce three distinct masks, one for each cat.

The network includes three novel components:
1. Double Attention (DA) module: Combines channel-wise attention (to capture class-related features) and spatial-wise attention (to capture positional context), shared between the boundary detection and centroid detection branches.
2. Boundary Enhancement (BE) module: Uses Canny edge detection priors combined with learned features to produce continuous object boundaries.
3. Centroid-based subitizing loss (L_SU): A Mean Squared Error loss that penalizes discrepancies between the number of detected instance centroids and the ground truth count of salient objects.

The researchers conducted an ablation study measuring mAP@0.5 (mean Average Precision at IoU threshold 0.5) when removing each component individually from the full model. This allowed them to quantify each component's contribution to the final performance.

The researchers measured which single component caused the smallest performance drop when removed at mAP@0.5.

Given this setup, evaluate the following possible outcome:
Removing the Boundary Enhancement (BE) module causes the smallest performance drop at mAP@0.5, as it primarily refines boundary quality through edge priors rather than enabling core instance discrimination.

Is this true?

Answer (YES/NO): NO